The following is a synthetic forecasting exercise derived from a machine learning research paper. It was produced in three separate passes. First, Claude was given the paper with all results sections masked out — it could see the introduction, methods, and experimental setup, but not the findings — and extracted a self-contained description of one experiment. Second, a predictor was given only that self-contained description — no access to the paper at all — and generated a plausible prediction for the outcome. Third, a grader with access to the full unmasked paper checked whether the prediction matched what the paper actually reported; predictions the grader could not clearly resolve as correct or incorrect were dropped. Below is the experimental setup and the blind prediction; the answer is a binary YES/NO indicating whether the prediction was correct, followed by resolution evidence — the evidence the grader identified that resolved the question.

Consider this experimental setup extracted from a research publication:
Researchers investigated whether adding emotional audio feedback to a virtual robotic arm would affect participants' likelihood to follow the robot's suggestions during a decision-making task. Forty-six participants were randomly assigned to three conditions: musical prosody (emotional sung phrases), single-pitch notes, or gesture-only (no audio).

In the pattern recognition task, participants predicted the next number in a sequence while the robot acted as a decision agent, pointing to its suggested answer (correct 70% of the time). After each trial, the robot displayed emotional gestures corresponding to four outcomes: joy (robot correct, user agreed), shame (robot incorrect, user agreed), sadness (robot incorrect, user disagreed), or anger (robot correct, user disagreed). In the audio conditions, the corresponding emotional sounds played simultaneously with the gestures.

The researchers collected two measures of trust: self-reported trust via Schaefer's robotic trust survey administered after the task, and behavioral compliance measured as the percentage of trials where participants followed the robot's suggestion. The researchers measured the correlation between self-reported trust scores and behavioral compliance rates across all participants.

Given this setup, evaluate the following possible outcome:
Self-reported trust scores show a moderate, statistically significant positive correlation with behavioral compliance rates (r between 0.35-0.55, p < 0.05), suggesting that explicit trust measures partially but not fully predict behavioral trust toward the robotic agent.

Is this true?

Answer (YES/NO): NO